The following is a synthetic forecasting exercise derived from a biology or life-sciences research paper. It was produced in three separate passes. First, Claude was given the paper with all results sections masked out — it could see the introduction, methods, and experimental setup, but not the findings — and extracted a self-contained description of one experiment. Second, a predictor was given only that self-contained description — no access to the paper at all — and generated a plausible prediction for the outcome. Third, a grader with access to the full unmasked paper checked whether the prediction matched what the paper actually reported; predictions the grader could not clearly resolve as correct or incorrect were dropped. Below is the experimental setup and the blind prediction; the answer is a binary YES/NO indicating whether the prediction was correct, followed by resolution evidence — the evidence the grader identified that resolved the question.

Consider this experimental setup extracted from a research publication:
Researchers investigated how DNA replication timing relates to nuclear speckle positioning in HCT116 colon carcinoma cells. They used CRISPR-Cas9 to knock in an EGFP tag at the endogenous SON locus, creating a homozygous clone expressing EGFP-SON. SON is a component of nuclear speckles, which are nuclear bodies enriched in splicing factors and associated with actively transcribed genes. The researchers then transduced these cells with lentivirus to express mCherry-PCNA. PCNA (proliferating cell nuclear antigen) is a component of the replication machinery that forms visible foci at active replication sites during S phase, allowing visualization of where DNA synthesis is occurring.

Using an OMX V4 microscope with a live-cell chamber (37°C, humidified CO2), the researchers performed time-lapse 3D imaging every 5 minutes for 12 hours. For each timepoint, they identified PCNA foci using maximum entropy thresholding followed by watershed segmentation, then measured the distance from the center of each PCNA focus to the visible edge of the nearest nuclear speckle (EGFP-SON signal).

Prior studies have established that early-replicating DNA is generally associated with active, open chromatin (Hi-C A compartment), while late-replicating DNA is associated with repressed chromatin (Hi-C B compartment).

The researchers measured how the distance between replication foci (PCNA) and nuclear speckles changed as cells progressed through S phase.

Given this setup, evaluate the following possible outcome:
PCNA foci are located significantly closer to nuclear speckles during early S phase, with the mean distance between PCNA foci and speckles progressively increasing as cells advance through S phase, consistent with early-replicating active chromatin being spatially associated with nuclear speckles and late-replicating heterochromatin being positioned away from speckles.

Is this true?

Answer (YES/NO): YES